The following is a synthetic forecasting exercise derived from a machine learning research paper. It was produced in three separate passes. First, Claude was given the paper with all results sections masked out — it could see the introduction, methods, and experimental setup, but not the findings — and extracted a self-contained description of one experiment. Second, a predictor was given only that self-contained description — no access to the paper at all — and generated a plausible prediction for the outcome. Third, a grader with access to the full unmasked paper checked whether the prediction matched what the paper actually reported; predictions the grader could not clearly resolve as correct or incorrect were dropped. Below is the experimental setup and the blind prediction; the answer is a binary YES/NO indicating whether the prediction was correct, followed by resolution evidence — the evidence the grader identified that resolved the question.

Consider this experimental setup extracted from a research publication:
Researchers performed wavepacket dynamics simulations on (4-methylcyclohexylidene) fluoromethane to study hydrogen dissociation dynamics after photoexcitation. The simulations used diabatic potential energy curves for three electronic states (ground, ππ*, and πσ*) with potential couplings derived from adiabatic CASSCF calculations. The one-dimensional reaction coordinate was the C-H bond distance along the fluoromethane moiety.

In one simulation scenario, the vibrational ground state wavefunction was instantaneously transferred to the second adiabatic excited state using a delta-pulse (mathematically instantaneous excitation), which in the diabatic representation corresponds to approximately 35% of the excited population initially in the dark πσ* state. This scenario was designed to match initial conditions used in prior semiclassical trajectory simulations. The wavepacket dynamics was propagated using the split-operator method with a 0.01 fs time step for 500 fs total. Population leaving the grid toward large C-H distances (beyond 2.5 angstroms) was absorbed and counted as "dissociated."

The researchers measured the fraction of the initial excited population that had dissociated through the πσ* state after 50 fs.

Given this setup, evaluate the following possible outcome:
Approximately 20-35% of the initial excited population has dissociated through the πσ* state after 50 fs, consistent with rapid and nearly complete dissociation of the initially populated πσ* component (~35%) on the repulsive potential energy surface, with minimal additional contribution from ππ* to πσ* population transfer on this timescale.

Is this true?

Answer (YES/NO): NO